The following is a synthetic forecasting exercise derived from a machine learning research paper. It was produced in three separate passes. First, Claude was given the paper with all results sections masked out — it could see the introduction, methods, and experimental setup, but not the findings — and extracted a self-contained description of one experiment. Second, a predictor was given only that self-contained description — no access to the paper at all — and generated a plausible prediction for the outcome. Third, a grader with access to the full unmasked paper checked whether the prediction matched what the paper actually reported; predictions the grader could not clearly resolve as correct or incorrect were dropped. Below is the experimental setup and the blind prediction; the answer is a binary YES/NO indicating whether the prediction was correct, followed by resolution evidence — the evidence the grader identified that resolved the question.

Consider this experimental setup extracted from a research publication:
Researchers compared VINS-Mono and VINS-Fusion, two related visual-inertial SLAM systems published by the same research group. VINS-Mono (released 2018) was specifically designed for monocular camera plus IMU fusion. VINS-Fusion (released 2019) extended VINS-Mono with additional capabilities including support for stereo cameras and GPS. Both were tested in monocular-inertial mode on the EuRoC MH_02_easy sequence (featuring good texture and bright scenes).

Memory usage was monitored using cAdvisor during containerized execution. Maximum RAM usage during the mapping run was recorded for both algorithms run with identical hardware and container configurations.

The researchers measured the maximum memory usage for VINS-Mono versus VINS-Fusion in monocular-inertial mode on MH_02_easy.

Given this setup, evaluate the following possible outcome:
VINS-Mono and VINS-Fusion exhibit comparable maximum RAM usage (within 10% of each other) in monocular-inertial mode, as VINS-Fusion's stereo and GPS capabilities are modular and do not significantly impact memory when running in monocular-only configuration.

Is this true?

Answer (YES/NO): NO